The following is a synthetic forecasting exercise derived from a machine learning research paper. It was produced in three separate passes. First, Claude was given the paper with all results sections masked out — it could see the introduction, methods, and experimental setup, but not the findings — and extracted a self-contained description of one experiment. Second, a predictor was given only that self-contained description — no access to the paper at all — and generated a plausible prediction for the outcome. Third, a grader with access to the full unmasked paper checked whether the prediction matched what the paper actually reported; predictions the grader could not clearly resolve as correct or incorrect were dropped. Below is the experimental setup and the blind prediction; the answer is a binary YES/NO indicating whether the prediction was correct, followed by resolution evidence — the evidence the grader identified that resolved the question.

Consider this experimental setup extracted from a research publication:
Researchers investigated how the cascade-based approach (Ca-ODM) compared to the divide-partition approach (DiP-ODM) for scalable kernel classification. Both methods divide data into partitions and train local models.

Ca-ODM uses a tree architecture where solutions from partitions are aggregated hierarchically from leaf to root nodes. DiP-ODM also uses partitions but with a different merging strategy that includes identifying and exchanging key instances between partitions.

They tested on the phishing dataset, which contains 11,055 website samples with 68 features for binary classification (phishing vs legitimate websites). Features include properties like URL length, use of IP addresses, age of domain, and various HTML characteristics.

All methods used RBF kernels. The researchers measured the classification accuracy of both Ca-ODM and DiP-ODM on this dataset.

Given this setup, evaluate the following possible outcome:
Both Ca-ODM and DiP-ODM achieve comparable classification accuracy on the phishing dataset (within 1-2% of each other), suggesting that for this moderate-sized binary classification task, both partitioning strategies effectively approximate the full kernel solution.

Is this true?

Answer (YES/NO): NO